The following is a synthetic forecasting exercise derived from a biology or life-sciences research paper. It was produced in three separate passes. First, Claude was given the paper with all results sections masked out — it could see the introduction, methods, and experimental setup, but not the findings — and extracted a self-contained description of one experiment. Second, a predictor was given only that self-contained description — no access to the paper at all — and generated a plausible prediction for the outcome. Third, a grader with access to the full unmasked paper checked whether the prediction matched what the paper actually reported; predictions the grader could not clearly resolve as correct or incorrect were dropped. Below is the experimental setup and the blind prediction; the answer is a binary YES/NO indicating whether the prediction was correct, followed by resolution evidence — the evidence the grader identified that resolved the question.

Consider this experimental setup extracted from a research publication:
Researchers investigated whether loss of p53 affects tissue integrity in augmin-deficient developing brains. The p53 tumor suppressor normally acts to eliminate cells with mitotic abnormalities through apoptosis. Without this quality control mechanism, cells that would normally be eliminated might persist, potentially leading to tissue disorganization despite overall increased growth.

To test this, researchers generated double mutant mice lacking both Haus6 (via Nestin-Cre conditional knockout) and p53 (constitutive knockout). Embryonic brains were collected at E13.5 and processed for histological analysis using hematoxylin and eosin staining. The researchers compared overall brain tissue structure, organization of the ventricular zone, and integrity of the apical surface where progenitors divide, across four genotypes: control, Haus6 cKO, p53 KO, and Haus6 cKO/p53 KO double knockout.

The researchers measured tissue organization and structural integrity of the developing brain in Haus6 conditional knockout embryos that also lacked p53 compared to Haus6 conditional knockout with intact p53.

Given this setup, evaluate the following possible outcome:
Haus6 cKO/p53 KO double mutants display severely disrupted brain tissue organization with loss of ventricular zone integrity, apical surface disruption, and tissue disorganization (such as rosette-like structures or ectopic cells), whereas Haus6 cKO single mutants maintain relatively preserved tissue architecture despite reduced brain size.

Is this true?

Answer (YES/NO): YES